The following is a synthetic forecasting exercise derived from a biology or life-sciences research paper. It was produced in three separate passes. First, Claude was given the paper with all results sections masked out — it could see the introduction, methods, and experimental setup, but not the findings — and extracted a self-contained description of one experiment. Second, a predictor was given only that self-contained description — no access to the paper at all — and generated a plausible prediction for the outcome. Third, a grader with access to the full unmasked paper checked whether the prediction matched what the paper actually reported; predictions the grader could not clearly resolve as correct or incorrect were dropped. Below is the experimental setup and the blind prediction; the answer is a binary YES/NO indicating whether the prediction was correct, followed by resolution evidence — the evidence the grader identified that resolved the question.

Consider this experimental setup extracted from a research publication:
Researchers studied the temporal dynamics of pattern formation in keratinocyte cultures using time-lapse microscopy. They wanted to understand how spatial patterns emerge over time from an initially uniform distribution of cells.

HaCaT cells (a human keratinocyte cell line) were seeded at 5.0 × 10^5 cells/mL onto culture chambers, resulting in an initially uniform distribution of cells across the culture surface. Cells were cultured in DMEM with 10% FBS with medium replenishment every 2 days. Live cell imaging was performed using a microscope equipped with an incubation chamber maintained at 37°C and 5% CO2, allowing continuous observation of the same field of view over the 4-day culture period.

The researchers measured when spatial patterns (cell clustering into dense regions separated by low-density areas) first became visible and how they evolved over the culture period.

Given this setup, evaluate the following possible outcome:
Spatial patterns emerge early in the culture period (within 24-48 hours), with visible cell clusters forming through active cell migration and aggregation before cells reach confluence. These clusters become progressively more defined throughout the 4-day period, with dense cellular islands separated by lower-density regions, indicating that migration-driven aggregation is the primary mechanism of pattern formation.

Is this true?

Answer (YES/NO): NO